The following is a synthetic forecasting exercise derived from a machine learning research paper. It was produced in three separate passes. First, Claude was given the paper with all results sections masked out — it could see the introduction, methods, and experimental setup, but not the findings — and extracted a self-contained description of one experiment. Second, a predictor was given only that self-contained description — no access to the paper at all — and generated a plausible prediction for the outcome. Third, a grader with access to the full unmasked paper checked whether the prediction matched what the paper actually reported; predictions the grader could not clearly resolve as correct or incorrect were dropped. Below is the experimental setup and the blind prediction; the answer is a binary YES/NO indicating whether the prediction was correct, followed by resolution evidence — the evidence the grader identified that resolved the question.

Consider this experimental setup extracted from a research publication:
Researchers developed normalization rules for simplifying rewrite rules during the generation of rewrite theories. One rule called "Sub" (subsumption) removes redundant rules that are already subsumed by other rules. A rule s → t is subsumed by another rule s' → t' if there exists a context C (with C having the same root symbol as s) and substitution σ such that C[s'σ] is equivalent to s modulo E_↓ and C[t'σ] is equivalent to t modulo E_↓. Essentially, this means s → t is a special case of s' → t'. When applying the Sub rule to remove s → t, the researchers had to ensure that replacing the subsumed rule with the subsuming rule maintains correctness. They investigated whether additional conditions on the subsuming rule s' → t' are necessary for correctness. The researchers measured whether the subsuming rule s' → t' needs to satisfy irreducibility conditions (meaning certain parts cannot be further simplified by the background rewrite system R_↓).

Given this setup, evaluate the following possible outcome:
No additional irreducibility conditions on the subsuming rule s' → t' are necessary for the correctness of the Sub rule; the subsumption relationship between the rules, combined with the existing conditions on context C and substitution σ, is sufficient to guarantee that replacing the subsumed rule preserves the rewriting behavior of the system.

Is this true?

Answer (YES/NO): NO